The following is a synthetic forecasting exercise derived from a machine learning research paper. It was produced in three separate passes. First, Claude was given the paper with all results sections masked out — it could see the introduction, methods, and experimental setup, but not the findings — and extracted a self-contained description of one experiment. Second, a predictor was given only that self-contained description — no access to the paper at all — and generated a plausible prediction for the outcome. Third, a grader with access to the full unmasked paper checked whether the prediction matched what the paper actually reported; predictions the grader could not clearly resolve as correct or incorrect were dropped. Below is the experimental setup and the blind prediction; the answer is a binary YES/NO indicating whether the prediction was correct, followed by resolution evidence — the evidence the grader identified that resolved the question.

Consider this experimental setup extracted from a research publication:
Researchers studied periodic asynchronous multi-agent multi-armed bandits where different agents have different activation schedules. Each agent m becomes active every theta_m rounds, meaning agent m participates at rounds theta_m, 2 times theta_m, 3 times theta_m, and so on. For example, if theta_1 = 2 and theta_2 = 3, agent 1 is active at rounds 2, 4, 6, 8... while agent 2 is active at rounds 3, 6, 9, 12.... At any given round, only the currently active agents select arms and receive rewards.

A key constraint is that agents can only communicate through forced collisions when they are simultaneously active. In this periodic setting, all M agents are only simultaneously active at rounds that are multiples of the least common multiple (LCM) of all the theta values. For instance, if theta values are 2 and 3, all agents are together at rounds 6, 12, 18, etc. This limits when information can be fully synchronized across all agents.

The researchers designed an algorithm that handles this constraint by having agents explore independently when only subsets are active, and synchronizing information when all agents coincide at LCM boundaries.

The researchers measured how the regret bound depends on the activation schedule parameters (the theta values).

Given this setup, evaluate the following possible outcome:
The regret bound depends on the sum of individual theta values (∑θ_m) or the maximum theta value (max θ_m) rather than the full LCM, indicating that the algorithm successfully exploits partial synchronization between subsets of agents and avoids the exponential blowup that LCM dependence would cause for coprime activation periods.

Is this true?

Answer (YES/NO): NO